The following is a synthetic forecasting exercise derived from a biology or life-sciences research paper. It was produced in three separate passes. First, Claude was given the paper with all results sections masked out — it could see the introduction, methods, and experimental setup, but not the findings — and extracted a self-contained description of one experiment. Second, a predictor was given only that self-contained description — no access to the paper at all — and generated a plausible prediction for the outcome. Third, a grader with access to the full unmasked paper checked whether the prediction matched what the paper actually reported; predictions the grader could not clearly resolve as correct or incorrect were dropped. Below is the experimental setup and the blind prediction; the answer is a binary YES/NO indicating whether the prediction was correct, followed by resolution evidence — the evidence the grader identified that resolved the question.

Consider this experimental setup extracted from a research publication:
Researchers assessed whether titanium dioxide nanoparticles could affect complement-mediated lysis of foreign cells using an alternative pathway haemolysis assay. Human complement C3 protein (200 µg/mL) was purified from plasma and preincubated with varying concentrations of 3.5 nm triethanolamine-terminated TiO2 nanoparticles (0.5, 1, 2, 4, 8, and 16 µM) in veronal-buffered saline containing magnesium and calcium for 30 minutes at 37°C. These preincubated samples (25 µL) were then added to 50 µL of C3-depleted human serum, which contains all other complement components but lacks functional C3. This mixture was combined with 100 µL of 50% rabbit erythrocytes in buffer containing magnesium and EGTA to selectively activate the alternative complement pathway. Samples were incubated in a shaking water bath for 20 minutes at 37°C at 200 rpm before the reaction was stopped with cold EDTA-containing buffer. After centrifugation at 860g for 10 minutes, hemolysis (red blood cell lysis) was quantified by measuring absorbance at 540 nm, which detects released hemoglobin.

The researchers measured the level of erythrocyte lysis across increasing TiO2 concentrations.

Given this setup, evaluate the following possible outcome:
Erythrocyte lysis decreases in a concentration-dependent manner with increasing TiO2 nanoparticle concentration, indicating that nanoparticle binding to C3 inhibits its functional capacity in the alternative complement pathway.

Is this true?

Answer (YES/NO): YES